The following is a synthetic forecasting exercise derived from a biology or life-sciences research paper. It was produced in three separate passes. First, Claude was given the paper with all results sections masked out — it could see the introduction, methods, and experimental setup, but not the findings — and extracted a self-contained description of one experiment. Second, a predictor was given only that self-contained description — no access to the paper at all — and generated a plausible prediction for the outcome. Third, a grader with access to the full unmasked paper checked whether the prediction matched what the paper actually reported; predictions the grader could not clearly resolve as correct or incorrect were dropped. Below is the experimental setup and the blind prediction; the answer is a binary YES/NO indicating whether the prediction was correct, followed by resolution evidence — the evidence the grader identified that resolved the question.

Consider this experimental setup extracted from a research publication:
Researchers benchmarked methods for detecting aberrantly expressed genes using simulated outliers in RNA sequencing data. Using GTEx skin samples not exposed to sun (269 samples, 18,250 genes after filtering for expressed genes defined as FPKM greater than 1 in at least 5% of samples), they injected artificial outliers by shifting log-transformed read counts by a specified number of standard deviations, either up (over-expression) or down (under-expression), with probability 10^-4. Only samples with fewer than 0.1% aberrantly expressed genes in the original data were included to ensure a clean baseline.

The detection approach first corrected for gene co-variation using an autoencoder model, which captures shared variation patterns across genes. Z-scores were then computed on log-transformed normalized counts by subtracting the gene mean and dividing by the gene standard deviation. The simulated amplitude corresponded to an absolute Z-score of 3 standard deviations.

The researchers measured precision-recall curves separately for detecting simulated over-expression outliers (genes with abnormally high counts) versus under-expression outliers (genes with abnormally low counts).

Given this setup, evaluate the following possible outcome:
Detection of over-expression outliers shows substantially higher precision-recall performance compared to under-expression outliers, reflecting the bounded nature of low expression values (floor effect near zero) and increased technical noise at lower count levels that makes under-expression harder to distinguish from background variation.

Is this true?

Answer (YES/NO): YES